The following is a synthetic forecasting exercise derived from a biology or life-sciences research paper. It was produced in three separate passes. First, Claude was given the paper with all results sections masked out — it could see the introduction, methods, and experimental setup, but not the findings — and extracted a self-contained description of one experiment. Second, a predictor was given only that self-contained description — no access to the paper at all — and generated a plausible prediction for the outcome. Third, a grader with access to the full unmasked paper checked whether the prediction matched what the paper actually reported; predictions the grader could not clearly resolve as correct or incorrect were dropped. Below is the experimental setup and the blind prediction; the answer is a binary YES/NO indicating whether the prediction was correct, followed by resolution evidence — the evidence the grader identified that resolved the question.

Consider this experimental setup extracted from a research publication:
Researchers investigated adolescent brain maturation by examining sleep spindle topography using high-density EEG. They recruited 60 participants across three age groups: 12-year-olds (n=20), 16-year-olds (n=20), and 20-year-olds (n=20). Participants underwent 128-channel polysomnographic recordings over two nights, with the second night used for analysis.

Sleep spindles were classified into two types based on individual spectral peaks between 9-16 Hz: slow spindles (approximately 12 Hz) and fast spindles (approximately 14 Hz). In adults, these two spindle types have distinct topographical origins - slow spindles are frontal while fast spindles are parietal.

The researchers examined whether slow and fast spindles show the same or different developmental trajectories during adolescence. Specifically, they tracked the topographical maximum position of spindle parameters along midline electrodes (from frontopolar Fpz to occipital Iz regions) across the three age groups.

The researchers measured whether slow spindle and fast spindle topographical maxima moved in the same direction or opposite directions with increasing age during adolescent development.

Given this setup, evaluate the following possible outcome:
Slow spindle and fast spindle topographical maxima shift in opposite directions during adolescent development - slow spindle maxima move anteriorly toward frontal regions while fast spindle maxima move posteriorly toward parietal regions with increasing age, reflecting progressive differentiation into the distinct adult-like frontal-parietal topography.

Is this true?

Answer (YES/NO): YES